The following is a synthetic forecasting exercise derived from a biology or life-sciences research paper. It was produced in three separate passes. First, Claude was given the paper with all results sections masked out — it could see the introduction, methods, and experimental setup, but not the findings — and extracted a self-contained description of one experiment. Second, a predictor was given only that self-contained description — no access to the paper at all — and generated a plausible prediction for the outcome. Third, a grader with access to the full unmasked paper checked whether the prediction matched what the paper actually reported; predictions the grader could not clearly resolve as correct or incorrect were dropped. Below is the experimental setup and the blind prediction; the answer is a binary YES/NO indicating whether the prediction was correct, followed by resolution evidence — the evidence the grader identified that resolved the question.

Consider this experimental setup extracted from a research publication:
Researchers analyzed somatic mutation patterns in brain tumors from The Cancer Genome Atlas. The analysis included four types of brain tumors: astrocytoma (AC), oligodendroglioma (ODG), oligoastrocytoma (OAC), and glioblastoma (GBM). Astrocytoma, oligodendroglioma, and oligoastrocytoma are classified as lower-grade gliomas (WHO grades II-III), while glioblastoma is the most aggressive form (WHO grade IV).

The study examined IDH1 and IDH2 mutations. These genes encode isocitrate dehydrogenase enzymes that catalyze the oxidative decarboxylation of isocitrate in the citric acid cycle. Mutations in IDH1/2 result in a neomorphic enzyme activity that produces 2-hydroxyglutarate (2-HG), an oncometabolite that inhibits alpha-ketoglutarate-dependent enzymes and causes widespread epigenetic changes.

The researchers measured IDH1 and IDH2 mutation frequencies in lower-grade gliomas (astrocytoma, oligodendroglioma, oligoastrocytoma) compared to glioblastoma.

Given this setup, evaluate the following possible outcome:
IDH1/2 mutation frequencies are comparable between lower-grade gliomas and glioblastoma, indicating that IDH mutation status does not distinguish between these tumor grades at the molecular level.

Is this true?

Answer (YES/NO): NO